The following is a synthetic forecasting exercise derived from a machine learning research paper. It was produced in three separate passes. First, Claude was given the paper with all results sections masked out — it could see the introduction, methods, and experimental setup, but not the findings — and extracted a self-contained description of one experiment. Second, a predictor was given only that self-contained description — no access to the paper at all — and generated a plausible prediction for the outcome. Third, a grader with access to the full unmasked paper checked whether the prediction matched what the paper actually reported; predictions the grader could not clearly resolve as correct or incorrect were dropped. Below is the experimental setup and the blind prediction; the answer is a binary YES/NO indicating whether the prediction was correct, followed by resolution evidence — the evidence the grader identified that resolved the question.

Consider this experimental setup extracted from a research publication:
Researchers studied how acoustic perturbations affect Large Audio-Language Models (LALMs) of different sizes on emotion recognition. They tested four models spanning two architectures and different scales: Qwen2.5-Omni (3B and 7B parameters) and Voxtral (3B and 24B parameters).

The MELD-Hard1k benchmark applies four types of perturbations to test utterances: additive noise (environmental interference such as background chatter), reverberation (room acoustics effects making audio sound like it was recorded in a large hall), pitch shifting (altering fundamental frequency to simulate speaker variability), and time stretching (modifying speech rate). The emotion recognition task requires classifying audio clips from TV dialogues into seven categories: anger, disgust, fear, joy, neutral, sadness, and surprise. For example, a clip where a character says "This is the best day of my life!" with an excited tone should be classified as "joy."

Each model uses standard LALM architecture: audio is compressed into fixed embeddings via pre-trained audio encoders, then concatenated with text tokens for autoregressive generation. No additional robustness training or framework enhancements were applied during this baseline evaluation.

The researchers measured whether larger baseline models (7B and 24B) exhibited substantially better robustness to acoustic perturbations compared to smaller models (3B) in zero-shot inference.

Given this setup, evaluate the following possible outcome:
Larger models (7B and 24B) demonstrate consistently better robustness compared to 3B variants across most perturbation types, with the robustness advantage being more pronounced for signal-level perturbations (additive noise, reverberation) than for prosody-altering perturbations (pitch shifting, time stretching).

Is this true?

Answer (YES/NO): NO